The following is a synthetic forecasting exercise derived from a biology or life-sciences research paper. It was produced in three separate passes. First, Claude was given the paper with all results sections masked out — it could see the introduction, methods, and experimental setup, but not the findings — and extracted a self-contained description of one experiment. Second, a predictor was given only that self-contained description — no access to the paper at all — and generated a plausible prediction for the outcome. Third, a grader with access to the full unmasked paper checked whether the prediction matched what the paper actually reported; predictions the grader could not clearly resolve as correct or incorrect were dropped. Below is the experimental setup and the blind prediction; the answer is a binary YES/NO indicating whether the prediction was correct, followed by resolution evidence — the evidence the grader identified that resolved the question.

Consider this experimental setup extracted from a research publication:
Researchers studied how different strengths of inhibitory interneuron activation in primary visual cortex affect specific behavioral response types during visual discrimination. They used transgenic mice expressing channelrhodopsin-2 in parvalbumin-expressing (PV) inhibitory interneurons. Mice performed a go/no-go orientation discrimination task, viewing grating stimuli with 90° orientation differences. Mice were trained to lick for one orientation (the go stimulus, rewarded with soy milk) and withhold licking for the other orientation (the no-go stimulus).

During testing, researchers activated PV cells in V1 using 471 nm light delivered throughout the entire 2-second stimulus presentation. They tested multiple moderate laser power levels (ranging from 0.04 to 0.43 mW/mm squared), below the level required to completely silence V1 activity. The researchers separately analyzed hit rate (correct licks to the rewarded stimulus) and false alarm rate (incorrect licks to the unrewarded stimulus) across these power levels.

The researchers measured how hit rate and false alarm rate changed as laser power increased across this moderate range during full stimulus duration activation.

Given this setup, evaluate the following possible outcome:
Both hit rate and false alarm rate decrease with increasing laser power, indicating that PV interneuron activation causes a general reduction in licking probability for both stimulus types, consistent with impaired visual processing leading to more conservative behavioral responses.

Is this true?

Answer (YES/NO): NO